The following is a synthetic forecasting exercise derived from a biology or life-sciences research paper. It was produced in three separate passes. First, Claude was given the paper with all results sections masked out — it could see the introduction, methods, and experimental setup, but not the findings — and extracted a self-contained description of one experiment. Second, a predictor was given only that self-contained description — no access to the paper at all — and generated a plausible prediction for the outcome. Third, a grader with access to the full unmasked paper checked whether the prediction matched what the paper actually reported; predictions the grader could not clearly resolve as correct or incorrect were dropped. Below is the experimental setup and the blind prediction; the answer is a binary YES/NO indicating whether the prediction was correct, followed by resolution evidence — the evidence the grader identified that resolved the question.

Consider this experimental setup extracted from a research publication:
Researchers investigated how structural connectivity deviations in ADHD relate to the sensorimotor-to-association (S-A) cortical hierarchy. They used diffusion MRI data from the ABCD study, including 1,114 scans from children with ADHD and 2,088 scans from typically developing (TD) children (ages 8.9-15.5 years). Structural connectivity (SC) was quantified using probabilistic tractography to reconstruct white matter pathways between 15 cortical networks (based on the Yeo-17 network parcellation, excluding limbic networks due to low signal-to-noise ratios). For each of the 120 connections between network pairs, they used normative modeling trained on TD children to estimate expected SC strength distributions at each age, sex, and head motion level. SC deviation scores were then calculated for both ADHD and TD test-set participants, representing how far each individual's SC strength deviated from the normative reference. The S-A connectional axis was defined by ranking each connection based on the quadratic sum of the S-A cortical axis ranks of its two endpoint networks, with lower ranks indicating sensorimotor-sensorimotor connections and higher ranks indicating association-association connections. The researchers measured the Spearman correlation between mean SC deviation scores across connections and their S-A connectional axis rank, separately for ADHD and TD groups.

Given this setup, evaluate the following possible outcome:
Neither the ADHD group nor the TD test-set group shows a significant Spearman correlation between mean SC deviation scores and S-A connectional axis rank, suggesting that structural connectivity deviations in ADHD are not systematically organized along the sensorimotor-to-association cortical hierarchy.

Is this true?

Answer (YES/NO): NO